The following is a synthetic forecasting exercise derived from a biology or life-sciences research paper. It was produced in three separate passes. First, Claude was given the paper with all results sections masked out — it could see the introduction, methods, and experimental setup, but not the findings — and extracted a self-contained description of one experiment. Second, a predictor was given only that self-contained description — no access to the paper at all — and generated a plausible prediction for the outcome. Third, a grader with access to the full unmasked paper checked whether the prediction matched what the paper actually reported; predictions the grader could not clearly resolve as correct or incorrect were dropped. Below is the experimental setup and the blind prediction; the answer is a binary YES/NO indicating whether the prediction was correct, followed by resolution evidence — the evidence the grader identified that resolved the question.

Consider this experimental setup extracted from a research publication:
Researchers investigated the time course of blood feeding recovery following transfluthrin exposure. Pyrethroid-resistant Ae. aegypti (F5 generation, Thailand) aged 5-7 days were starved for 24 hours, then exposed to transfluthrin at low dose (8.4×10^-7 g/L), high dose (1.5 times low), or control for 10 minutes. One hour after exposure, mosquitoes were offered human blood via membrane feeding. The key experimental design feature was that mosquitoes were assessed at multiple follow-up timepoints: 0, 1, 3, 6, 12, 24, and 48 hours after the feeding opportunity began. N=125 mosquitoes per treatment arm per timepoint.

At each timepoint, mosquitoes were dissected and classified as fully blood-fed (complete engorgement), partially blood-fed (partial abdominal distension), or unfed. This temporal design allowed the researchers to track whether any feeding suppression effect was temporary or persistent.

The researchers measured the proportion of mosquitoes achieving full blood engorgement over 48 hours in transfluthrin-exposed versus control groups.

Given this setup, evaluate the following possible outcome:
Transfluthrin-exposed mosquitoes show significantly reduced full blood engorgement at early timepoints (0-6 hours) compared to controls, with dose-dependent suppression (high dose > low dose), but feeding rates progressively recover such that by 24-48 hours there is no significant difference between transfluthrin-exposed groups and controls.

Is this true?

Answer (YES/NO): NO